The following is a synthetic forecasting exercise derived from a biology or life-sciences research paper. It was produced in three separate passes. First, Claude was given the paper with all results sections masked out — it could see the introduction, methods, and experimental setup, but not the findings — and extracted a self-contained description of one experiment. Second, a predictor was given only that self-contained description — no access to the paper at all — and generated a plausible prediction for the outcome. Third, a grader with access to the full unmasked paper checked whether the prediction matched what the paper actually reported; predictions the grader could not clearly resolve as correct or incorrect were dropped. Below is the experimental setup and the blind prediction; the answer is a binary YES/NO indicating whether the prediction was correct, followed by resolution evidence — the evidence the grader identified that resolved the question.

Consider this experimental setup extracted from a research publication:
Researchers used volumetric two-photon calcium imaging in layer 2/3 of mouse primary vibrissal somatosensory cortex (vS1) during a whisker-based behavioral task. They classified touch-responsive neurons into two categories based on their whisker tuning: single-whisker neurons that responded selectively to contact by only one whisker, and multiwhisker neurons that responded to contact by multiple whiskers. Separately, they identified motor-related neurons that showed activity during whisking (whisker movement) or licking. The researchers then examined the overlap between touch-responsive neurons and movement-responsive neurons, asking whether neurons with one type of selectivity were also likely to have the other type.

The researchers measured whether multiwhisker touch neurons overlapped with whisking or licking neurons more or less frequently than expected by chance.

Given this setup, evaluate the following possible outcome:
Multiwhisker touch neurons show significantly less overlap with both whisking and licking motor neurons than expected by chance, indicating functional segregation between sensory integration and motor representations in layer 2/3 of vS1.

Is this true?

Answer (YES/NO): NO